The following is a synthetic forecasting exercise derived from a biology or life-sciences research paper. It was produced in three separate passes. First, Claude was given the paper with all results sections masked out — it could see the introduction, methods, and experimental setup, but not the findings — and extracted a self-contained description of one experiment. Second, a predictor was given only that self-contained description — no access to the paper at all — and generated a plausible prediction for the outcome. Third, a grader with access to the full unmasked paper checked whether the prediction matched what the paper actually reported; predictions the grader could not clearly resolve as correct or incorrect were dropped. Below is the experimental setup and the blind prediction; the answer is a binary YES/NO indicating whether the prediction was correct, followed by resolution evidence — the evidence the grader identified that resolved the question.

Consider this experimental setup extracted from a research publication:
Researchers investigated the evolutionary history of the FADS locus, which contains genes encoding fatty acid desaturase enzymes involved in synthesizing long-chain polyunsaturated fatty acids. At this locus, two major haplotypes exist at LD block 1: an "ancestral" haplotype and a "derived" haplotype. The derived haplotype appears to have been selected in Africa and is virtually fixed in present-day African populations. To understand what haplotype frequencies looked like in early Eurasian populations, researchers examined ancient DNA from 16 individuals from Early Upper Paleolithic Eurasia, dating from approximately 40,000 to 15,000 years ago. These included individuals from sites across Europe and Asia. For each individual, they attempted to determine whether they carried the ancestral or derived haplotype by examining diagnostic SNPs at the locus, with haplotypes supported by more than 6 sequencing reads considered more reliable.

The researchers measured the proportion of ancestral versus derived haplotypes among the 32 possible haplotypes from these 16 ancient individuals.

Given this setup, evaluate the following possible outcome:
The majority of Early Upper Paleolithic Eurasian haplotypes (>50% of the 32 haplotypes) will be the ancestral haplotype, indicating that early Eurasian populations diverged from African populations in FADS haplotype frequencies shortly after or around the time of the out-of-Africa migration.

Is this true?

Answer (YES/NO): YES